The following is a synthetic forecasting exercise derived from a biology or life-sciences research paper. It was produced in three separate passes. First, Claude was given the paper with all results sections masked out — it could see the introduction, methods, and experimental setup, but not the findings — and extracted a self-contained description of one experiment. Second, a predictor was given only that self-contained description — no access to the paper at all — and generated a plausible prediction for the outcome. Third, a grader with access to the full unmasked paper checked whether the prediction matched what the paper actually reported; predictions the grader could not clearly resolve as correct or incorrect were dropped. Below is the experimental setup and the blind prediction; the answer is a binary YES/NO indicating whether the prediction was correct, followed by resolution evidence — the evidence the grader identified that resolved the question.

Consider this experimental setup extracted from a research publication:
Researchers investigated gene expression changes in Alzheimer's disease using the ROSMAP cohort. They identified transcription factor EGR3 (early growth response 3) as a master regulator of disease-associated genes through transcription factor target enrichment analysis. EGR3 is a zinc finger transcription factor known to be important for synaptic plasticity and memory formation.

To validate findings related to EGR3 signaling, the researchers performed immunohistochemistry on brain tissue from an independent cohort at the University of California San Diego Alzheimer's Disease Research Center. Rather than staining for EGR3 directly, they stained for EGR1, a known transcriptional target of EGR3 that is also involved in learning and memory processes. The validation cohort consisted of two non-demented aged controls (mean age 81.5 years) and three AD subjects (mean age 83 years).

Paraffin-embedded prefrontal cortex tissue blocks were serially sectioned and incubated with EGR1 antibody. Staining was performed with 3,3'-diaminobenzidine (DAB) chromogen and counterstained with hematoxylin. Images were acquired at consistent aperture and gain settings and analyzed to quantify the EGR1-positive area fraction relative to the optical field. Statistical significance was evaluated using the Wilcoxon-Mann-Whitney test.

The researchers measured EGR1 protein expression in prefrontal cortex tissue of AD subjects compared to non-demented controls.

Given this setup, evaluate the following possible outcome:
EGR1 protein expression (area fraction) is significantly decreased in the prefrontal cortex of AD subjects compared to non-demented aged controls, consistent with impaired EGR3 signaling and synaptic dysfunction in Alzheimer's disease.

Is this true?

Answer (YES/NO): YES